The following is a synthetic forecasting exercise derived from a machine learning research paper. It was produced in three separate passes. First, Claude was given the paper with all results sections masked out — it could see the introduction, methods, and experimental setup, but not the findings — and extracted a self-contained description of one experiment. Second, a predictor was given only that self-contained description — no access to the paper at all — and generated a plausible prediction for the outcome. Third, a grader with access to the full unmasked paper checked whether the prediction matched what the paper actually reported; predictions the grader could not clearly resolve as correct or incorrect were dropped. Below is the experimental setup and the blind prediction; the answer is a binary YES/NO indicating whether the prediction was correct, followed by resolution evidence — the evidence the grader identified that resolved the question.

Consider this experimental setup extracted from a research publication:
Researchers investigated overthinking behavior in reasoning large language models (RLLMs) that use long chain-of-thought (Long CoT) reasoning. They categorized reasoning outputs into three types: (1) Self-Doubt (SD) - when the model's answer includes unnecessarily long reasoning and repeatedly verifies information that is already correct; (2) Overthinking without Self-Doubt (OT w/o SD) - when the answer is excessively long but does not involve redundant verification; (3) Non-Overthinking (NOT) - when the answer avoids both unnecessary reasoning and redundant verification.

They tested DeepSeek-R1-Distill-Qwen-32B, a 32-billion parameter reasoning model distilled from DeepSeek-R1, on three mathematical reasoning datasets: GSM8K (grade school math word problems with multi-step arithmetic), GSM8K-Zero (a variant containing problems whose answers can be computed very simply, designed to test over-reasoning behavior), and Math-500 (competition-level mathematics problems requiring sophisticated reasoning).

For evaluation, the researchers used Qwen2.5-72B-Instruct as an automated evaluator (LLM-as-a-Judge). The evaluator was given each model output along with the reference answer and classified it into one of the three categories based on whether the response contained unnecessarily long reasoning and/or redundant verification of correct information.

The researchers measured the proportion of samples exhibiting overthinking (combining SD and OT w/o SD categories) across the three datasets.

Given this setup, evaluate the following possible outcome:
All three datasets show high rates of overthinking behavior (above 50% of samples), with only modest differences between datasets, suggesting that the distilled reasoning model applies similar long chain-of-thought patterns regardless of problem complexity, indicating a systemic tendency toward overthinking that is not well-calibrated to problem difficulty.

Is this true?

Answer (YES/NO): NO